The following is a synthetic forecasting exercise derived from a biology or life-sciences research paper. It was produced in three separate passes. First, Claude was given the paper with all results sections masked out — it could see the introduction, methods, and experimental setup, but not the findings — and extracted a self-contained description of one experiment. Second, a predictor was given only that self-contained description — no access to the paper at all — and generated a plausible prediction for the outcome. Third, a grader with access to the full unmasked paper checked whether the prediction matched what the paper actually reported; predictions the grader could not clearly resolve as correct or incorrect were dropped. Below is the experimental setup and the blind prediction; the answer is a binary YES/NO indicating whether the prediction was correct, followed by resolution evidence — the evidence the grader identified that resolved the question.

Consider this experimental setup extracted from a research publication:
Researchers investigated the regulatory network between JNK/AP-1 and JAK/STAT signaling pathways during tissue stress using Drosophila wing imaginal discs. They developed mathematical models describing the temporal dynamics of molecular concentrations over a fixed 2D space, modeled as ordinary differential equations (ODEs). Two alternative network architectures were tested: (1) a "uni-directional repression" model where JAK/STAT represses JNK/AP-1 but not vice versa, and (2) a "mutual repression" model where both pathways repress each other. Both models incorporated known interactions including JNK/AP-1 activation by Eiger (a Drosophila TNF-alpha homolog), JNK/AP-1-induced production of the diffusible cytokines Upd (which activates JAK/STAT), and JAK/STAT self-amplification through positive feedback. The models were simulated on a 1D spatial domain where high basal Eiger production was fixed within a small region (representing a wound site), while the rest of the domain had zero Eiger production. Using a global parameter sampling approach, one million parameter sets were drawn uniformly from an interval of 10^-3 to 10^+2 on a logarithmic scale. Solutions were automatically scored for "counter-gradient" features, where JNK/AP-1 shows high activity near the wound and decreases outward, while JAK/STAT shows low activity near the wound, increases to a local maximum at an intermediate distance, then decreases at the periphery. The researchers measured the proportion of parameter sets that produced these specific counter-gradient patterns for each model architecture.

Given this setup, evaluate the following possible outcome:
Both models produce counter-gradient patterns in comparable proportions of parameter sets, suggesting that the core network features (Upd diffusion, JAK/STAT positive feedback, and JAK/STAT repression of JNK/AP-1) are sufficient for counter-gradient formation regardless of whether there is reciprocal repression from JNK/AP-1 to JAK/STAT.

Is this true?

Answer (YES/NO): NO